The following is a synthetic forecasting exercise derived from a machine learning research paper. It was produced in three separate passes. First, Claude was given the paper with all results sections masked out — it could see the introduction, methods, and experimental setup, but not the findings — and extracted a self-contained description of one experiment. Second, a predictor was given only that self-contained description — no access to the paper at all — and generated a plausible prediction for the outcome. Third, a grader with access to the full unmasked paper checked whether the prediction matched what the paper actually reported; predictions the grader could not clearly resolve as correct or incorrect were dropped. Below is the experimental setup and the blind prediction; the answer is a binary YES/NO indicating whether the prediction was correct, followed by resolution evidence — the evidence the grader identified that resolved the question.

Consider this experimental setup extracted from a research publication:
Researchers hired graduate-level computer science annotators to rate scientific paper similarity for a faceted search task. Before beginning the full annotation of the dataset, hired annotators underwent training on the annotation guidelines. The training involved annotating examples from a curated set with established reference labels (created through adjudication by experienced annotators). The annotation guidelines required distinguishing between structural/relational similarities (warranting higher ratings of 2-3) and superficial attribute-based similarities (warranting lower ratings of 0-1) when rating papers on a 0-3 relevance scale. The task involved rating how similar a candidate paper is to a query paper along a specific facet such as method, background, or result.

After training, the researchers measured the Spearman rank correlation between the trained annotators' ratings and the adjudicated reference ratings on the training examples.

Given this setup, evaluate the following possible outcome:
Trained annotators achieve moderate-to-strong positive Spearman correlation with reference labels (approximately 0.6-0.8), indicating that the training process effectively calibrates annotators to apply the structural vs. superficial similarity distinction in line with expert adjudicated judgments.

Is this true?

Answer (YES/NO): NO